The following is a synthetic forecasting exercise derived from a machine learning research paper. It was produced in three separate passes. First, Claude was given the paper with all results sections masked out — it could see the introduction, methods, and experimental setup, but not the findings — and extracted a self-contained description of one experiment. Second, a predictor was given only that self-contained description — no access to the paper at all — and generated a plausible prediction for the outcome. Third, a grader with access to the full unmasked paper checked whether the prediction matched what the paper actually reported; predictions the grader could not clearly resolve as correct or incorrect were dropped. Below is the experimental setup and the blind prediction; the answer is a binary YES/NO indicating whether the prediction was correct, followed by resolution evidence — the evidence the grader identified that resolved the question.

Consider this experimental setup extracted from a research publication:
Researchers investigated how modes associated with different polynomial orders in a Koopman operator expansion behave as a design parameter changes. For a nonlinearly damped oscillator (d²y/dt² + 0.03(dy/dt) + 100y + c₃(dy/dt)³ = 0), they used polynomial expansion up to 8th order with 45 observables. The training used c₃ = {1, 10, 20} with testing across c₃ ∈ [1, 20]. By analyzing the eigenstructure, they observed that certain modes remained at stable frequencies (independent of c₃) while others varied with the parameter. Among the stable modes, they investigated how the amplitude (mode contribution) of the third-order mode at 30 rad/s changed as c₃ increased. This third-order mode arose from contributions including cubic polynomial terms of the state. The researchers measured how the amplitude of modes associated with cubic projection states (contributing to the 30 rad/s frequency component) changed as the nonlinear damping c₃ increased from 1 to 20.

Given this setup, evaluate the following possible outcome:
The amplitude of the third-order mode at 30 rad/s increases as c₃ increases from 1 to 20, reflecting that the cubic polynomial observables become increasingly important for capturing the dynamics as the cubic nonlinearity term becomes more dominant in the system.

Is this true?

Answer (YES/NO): NO